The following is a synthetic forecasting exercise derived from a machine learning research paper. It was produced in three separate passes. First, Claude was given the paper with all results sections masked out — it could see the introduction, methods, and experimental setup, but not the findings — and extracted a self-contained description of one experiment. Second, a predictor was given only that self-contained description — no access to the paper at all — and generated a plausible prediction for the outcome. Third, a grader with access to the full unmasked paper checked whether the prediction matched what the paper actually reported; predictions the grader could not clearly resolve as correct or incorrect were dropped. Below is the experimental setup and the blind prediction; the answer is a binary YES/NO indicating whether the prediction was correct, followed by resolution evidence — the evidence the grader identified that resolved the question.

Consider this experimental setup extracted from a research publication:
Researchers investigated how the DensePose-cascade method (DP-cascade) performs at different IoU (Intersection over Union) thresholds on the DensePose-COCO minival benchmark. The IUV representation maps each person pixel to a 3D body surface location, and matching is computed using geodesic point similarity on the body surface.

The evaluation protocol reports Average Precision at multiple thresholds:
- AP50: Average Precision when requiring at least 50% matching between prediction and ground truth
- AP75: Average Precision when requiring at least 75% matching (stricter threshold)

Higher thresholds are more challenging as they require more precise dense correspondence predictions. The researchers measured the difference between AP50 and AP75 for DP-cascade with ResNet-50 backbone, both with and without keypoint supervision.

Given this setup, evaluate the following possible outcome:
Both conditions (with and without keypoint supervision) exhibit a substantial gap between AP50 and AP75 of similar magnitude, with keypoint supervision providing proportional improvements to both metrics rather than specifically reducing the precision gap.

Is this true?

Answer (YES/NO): NO